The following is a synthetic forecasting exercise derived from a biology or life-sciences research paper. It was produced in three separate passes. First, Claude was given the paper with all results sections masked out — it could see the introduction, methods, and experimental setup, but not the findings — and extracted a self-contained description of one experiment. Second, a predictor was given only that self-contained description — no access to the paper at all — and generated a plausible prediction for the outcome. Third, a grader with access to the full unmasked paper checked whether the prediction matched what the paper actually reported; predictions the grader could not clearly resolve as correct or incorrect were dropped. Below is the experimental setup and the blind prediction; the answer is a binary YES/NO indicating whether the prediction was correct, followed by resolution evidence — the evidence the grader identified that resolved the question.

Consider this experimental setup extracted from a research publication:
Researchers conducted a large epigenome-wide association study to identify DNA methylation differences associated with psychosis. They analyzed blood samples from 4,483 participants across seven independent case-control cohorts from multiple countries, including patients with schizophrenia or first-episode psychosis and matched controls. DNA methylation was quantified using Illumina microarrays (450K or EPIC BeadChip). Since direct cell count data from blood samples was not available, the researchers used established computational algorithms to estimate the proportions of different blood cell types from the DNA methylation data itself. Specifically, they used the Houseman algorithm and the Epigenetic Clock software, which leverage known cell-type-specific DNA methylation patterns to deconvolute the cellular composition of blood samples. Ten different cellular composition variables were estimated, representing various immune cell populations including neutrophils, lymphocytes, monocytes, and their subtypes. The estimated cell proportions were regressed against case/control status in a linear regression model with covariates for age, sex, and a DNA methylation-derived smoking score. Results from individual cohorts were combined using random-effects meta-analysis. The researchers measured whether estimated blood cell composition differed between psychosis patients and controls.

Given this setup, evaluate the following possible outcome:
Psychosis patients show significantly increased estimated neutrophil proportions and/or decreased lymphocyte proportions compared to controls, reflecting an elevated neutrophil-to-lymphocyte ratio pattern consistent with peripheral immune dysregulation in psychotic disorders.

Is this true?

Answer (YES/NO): YES